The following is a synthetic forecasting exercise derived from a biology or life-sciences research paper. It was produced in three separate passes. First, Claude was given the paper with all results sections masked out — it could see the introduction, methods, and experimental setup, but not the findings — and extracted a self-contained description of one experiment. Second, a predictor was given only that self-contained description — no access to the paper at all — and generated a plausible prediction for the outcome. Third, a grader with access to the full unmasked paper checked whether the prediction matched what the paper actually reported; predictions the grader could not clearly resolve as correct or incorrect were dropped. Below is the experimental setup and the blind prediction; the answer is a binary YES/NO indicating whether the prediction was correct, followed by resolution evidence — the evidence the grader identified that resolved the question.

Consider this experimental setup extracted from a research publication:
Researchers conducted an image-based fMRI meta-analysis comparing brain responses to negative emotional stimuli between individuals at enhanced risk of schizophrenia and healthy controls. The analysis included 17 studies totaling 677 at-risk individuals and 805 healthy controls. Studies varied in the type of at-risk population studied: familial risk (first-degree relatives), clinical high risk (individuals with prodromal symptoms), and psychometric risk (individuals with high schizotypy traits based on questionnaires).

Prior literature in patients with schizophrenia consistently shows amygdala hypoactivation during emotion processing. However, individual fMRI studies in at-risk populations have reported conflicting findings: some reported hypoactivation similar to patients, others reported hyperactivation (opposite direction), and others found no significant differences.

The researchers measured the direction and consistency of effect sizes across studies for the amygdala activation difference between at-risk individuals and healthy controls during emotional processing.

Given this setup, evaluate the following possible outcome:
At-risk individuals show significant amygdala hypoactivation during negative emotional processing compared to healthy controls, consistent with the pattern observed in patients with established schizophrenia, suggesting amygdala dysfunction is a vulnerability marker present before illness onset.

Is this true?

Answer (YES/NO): NO